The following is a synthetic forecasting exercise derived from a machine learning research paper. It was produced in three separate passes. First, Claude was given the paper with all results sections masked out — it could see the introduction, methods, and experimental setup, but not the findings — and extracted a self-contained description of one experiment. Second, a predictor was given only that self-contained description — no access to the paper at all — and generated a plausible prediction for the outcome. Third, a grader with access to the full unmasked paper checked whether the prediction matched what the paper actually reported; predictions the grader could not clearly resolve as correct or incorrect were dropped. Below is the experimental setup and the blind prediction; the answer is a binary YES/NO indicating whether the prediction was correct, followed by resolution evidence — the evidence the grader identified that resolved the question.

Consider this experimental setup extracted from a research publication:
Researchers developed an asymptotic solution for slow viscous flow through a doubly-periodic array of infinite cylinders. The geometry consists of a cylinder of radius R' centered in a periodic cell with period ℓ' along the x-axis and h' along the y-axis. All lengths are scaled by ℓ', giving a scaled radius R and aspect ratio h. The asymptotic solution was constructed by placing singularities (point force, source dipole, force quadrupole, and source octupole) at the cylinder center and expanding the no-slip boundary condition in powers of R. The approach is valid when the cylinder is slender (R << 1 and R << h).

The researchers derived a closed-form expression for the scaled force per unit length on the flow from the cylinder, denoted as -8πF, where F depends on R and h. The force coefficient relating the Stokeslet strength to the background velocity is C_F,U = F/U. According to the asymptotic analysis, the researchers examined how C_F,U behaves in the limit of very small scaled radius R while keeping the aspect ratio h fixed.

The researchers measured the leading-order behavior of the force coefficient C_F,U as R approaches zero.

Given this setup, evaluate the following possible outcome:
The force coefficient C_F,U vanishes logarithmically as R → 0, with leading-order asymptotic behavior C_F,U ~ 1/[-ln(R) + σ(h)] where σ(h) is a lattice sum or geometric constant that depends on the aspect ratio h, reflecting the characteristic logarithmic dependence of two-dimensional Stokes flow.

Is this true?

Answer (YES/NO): YES